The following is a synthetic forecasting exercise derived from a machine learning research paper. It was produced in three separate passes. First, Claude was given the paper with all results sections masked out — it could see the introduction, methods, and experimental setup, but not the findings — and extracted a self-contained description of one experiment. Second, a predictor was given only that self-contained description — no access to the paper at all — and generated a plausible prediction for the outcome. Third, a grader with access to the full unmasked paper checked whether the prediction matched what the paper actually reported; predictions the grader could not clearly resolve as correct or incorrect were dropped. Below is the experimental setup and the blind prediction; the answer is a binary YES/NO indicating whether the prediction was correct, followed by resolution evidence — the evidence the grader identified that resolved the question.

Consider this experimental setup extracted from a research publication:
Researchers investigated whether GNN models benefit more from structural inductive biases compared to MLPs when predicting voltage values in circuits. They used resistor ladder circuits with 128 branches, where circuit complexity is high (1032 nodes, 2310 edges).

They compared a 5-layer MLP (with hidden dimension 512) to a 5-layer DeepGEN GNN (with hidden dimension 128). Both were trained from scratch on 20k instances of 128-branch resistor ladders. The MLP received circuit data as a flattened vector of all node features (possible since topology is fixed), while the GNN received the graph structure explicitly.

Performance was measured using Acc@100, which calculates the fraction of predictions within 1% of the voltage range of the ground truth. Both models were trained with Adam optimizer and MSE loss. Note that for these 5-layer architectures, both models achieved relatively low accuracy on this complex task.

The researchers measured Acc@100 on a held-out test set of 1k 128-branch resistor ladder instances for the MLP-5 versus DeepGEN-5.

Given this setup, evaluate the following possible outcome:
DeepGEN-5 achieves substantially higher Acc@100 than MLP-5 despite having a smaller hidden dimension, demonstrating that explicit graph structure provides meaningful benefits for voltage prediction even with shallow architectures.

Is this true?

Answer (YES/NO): NO